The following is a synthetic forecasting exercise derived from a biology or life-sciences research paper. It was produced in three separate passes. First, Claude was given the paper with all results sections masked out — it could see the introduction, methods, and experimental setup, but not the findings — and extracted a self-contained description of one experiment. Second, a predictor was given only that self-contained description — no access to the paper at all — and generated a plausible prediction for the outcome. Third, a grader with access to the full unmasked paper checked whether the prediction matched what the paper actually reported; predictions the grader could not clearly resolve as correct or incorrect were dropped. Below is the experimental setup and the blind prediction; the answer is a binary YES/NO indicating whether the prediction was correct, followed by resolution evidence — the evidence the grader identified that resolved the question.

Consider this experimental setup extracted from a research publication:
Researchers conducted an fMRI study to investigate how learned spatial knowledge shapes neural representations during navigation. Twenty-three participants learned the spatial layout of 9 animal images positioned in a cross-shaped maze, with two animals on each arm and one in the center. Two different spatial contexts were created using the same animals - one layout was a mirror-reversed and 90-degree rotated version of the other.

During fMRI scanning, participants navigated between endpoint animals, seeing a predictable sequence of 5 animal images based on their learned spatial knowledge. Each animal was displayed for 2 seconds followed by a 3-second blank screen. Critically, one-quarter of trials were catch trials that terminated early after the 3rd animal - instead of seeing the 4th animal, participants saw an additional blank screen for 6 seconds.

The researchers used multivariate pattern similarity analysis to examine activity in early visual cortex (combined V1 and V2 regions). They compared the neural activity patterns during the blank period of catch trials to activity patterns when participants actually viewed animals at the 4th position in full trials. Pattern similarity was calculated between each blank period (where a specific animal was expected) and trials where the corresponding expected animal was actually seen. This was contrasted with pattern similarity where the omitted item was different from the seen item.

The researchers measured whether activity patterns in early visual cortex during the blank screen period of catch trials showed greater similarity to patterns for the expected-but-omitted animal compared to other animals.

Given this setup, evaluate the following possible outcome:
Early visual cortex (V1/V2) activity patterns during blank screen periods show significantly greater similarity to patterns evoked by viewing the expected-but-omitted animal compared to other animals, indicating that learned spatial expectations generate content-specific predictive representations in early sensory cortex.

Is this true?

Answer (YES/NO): YES